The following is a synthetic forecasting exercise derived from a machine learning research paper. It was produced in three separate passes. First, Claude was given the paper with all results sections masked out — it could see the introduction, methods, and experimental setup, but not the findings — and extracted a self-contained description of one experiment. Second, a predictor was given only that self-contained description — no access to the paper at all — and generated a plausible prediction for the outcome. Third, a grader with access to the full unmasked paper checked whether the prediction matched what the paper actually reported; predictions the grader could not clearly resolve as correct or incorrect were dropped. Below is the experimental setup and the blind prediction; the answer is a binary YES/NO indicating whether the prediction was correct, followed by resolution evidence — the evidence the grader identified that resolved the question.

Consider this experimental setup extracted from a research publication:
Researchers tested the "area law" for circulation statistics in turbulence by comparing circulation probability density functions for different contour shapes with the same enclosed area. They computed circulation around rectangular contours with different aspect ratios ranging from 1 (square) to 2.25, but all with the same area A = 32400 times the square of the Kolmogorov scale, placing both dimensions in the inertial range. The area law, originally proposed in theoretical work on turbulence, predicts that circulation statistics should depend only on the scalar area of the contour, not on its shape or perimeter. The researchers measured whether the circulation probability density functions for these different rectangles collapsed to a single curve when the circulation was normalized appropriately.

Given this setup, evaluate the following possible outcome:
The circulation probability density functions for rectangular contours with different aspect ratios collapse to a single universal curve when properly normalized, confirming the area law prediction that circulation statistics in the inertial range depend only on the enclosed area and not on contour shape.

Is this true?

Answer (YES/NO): YES